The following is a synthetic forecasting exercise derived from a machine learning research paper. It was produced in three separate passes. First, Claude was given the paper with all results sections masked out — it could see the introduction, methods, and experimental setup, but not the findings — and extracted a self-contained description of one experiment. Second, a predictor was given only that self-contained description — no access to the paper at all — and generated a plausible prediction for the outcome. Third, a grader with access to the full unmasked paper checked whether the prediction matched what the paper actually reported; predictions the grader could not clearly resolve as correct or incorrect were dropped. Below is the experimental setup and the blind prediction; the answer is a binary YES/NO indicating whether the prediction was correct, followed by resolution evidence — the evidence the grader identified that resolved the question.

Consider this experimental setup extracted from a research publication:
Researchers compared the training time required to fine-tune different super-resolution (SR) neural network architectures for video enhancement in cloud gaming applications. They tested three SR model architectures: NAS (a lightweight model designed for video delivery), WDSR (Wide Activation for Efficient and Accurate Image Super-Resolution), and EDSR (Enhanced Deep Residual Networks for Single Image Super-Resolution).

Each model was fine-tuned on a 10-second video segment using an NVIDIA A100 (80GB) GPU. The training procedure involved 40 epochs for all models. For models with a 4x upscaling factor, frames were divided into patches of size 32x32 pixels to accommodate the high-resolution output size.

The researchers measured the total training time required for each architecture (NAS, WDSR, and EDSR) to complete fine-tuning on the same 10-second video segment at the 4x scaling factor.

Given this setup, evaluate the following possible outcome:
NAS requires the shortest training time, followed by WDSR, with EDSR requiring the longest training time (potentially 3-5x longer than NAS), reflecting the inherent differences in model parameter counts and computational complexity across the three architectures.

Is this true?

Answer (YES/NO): NO